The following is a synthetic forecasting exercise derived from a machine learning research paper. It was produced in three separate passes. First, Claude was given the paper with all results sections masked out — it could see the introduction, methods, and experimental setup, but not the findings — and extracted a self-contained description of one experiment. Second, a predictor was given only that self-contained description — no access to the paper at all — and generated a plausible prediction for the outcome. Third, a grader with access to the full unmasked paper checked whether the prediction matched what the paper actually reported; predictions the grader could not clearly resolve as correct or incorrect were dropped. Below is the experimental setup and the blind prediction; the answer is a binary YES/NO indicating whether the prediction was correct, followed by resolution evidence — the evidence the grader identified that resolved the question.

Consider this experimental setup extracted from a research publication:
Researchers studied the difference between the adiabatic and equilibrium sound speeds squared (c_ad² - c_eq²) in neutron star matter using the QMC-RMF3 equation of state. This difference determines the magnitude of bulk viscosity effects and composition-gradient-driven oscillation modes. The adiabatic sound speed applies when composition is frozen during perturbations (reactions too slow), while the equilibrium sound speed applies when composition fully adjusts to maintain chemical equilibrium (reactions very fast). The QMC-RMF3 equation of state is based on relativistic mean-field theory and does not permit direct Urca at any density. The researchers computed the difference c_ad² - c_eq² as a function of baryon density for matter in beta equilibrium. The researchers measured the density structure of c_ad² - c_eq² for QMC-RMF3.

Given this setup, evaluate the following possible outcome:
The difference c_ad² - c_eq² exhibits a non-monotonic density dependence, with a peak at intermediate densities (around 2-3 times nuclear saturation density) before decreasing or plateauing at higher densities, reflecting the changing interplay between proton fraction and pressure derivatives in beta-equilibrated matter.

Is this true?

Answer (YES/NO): NO